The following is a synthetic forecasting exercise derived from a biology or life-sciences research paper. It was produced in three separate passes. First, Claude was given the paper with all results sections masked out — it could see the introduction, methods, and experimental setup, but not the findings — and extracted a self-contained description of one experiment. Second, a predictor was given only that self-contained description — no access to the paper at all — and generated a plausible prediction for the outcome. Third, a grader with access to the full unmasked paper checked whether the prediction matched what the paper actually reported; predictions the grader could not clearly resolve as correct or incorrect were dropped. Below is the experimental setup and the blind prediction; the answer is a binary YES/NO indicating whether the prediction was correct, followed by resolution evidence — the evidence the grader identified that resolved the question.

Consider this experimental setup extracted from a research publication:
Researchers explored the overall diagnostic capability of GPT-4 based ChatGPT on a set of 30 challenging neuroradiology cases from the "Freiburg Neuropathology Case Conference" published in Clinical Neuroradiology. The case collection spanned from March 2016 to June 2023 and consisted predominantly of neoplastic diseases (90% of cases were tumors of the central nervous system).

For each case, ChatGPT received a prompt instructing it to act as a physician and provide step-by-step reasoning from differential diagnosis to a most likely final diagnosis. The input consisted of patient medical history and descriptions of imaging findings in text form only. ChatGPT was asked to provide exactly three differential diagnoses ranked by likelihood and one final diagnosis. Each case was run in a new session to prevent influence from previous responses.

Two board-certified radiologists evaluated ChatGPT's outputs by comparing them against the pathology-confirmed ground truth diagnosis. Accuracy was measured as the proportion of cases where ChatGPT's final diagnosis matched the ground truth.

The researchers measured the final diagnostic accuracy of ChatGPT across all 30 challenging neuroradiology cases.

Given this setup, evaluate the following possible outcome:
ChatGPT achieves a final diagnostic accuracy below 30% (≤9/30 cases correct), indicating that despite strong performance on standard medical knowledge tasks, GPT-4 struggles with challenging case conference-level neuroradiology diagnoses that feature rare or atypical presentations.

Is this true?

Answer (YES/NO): YES